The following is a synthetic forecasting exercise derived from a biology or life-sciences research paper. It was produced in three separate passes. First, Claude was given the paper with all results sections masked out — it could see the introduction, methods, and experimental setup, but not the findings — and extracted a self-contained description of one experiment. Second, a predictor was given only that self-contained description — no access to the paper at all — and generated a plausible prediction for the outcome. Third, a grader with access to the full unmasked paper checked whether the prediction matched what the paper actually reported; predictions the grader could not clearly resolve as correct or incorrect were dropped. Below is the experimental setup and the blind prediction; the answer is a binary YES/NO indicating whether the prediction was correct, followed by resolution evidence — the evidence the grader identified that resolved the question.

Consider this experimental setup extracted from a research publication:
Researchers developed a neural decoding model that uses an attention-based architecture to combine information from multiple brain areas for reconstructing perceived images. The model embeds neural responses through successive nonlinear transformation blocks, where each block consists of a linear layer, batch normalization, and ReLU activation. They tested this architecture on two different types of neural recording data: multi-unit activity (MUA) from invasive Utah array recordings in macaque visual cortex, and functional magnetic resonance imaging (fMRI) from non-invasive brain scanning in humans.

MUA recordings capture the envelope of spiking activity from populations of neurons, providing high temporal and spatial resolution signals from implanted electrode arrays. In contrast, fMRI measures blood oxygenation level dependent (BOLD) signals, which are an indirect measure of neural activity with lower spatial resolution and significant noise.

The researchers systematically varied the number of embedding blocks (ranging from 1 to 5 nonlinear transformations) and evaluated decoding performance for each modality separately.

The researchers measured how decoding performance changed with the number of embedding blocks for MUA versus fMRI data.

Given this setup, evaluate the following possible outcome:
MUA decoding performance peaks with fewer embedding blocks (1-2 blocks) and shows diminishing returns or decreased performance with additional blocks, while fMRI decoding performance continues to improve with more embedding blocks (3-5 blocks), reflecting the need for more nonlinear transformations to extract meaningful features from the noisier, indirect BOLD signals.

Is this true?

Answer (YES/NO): NO